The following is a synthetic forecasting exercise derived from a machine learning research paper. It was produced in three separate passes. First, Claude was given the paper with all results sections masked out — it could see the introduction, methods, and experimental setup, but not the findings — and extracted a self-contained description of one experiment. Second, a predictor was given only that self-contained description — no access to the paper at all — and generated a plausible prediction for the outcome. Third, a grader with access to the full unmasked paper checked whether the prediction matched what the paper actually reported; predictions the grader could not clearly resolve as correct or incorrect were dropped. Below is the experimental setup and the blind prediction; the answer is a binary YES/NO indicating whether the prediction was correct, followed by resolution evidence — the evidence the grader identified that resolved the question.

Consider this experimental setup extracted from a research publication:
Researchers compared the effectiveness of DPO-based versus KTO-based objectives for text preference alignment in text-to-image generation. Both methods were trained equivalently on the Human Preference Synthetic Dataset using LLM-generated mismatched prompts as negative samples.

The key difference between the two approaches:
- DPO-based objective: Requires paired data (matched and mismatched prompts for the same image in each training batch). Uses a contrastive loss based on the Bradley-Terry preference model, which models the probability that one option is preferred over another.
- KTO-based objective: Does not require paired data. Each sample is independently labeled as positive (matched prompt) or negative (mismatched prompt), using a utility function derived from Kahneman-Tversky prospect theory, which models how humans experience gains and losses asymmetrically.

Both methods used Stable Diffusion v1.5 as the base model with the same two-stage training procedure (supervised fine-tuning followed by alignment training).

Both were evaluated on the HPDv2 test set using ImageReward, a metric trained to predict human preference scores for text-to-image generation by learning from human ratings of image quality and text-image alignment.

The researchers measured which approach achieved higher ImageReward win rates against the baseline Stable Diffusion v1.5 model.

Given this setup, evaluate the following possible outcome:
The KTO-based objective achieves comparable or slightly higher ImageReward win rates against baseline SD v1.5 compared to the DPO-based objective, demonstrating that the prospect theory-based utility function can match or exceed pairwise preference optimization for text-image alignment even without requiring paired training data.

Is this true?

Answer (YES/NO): YES